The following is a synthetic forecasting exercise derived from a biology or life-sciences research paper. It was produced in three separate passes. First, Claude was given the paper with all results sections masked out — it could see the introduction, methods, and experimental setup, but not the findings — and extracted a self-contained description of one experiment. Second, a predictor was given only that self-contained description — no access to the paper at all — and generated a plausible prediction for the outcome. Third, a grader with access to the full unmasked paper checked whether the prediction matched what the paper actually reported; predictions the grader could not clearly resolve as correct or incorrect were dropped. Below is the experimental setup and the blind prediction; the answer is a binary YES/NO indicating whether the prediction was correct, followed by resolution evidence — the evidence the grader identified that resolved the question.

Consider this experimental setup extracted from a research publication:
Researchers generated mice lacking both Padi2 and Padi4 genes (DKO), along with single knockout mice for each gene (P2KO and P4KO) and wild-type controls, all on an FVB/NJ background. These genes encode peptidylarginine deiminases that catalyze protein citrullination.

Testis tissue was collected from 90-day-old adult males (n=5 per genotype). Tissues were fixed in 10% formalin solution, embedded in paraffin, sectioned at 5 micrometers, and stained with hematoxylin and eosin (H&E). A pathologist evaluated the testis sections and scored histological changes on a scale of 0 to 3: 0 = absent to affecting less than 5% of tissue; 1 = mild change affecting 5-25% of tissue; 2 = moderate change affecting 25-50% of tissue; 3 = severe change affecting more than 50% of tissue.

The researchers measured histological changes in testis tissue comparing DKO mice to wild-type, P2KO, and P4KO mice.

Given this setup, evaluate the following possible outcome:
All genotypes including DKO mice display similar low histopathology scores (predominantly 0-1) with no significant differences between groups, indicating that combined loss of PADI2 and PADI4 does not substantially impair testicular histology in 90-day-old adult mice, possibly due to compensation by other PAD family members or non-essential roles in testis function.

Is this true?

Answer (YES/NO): NO